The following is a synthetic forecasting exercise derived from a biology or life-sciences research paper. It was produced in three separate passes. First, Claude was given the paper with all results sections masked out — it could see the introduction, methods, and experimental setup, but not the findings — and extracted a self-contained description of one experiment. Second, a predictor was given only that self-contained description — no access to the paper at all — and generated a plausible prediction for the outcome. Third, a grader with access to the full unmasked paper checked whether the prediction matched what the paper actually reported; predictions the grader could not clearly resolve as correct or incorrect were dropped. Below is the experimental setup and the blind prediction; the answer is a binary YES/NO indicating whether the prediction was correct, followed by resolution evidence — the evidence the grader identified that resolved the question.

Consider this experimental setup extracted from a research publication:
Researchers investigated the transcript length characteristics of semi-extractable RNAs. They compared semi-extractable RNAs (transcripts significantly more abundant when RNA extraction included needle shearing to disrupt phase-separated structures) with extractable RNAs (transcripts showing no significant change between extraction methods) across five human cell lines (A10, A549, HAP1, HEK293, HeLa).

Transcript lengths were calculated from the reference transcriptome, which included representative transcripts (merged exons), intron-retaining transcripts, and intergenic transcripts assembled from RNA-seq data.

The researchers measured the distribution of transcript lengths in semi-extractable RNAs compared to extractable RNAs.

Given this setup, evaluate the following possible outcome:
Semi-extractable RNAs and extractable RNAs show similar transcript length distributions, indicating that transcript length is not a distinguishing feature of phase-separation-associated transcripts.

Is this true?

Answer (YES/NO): NO